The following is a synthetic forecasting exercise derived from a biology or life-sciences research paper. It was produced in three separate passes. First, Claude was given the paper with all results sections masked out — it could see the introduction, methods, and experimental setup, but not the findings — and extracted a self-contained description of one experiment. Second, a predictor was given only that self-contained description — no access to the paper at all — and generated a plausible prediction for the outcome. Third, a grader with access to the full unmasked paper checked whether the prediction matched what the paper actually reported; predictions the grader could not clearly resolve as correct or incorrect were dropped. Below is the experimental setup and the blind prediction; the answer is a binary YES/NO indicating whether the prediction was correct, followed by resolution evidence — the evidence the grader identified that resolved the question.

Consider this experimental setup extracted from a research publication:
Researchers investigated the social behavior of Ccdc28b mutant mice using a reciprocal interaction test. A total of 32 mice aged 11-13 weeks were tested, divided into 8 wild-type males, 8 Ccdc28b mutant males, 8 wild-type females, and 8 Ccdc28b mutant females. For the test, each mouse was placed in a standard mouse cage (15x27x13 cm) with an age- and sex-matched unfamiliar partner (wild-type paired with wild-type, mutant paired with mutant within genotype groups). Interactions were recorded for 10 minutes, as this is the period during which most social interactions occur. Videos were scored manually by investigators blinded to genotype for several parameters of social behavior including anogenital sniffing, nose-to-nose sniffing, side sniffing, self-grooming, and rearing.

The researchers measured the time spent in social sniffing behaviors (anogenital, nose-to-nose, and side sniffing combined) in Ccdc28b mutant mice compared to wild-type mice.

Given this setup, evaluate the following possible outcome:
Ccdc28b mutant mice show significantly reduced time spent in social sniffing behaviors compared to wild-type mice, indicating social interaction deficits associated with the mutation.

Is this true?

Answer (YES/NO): NO